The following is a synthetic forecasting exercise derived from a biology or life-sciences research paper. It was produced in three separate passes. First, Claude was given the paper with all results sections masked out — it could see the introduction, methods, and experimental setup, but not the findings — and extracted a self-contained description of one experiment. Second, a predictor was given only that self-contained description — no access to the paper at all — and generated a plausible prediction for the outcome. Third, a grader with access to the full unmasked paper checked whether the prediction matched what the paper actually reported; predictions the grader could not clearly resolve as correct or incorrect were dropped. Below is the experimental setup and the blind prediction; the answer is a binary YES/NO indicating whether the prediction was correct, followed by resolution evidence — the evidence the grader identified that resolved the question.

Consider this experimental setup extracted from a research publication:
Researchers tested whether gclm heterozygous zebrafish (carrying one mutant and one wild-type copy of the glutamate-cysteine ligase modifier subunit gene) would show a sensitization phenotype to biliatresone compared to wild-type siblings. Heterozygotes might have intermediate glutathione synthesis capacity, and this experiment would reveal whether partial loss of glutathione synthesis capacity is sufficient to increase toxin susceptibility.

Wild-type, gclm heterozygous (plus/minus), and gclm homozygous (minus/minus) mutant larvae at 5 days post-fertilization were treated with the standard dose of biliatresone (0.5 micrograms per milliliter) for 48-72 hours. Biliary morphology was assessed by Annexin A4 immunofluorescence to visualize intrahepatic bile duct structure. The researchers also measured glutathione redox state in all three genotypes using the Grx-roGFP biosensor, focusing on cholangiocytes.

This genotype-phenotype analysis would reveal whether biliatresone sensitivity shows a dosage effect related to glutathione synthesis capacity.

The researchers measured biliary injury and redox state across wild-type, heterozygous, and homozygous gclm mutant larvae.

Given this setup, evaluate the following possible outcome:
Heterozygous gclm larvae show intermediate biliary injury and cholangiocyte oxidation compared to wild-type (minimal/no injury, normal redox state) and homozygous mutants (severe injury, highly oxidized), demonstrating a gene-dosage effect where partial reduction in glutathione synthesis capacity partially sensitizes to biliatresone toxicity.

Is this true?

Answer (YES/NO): NO